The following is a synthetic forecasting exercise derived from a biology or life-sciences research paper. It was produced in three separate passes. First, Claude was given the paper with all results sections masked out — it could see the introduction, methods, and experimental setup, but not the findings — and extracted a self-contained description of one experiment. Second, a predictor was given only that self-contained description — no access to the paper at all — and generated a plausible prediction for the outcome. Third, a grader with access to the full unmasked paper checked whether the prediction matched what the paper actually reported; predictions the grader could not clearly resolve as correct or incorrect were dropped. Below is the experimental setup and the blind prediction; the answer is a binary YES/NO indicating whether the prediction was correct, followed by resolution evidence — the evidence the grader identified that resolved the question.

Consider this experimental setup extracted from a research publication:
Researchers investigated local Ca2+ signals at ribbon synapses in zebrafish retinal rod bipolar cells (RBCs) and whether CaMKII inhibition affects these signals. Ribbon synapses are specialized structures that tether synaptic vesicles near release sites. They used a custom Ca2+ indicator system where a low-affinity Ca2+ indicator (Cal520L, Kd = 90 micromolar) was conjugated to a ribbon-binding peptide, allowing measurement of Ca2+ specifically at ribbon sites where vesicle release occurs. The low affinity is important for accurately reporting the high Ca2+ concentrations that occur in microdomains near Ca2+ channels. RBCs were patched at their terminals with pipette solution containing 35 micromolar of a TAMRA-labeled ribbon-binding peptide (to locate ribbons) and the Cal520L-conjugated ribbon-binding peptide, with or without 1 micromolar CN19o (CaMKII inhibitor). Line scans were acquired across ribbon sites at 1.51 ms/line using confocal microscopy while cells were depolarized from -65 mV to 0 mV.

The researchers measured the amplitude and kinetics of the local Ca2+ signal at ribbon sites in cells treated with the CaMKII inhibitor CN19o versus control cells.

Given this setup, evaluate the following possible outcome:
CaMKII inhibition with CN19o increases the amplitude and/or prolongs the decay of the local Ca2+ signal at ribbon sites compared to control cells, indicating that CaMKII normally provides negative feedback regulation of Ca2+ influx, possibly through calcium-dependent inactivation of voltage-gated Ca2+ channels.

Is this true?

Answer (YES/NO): NO